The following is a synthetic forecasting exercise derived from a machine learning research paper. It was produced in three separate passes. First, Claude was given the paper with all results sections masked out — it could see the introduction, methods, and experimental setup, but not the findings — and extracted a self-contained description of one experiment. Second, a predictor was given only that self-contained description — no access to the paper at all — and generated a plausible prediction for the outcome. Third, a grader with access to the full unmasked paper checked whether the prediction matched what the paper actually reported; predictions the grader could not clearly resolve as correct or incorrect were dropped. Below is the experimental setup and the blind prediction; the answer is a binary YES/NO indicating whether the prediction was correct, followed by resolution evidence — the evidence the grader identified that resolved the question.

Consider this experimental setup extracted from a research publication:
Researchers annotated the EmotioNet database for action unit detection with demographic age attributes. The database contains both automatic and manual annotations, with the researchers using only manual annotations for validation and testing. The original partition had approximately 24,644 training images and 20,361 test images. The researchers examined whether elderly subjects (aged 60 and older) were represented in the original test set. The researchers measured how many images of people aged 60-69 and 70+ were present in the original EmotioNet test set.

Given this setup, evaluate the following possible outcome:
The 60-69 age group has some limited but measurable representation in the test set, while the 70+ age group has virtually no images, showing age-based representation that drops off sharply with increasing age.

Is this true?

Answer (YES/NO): NO